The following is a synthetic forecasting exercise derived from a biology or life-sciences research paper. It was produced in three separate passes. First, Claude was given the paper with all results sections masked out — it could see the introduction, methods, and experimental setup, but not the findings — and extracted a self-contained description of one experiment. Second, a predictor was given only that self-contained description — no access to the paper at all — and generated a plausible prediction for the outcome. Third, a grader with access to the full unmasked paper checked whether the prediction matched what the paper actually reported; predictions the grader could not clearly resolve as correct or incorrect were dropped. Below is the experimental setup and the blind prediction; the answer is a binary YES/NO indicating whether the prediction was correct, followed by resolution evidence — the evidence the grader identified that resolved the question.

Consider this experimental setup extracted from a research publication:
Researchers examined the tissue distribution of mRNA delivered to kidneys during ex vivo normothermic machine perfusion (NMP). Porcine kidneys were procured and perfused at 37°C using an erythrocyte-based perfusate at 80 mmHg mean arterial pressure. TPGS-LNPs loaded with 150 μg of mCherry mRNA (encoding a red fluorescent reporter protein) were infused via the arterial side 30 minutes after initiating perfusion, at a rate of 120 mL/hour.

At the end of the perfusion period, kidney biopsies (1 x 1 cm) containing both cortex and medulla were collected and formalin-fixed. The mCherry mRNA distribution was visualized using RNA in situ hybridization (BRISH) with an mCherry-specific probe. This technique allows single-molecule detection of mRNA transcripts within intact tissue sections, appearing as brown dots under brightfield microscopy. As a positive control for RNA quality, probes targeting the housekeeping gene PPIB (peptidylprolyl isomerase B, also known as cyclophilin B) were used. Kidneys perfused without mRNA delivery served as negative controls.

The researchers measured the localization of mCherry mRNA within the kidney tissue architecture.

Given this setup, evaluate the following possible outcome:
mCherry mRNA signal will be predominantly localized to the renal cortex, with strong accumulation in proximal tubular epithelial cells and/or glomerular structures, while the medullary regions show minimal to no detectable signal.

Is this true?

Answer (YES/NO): NO